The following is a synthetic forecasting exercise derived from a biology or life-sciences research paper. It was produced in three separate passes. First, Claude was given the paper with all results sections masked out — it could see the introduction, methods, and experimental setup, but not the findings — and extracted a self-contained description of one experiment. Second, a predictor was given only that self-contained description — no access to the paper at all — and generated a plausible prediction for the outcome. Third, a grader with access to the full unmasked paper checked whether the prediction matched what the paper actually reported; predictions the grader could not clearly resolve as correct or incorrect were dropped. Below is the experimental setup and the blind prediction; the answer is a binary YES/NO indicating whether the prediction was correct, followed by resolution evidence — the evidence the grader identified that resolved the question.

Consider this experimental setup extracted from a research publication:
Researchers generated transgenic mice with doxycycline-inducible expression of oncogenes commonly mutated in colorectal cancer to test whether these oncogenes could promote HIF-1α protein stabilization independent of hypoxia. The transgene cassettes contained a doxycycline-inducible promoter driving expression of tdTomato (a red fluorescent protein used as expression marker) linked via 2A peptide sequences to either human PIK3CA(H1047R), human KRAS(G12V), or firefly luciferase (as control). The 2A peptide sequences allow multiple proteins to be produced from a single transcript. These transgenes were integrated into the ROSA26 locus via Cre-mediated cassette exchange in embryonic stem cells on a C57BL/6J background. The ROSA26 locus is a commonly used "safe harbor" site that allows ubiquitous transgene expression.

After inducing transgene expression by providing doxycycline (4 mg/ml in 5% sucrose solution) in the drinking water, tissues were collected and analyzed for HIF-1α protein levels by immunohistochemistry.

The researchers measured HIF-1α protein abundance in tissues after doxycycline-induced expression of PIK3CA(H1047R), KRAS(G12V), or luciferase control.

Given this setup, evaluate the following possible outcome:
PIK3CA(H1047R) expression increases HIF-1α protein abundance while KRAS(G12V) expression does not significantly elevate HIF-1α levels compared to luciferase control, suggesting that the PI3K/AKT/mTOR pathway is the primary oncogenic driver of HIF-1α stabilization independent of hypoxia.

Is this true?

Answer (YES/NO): NO